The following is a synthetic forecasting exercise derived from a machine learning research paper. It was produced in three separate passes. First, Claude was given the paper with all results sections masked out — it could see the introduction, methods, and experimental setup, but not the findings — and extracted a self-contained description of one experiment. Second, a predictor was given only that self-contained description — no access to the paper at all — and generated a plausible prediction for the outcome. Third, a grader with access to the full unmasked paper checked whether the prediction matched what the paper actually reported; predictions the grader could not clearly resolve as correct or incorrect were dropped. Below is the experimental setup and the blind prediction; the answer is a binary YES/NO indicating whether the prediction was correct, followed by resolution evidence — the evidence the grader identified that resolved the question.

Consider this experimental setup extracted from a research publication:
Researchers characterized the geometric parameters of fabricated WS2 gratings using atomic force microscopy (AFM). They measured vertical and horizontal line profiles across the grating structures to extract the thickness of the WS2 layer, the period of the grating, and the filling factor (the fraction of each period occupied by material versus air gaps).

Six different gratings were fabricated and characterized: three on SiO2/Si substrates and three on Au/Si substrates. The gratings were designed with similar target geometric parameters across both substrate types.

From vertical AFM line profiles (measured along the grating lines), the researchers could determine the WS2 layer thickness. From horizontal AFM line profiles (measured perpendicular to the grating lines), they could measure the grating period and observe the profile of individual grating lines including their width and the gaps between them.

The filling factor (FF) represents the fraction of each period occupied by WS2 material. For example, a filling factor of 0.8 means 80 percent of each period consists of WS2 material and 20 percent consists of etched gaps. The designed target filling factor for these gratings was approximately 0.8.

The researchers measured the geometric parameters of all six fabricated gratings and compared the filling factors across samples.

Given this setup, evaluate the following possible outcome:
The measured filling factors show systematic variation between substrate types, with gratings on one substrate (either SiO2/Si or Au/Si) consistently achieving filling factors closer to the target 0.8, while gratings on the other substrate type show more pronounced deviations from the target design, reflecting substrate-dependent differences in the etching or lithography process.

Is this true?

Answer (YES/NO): YES